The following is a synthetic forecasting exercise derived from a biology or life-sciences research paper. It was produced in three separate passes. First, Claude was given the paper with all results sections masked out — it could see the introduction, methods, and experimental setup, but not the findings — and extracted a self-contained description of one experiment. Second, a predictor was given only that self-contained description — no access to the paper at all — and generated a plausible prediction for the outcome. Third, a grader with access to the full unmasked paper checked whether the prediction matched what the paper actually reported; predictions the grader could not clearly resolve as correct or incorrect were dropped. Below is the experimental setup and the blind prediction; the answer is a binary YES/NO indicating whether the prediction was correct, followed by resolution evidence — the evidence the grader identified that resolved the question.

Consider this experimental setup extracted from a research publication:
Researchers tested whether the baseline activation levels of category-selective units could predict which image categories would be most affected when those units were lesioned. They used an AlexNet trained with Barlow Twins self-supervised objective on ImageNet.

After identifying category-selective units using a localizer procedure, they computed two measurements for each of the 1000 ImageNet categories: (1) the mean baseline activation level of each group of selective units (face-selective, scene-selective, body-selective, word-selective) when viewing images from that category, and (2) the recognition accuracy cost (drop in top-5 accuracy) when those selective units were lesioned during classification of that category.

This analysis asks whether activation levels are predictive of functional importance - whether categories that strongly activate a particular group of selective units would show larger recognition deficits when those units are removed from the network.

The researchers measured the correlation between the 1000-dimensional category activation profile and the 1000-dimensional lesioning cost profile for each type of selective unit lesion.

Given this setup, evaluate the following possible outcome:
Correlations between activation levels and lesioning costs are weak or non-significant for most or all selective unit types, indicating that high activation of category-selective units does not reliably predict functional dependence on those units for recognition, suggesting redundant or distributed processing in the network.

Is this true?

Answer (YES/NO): NO